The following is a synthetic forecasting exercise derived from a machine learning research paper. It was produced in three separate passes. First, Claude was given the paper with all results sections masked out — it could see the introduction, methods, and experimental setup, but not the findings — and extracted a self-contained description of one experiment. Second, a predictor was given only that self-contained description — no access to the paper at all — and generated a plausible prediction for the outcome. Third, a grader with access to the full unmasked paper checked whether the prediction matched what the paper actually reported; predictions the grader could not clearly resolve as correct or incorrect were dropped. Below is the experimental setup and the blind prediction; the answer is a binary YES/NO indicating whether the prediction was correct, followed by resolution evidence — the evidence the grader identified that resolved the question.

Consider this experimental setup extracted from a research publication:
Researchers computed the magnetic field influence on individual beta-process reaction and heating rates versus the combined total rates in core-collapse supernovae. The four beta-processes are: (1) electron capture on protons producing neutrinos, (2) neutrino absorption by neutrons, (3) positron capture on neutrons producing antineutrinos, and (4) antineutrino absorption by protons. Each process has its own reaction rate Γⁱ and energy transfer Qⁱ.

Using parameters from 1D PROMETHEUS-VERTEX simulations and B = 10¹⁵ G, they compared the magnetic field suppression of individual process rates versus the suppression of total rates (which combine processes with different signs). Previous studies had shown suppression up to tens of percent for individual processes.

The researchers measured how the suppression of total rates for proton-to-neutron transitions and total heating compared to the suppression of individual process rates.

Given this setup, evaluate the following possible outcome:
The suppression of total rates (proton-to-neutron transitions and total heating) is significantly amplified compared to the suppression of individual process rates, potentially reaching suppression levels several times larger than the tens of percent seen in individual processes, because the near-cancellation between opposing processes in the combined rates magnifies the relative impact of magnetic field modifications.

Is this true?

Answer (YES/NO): NO